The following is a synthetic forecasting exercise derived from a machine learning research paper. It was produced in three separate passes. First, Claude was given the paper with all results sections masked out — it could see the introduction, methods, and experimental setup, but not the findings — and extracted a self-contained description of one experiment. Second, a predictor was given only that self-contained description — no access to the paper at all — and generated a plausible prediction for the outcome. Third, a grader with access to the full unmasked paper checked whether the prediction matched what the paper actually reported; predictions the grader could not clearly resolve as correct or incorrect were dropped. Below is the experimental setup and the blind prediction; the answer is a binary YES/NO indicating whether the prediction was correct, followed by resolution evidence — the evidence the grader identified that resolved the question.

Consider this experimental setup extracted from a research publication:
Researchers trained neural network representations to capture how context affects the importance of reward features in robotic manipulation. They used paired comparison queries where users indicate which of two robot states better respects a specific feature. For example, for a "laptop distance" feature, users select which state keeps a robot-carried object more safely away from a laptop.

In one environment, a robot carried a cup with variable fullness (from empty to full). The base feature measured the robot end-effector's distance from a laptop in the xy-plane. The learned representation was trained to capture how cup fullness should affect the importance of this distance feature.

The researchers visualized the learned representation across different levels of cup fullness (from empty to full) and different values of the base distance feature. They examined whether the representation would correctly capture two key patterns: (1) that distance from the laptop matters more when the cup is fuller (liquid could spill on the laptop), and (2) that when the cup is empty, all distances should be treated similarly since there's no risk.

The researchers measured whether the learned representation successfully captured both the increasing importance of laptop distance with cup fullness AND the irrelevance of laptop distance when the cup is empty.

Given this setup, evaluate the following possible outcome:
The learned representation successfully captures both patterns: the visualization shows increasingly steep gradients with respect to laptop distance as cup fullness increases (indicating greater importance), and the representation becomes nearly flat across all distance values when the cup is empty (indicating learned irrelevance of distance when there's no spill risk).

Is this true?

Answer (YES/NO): NO